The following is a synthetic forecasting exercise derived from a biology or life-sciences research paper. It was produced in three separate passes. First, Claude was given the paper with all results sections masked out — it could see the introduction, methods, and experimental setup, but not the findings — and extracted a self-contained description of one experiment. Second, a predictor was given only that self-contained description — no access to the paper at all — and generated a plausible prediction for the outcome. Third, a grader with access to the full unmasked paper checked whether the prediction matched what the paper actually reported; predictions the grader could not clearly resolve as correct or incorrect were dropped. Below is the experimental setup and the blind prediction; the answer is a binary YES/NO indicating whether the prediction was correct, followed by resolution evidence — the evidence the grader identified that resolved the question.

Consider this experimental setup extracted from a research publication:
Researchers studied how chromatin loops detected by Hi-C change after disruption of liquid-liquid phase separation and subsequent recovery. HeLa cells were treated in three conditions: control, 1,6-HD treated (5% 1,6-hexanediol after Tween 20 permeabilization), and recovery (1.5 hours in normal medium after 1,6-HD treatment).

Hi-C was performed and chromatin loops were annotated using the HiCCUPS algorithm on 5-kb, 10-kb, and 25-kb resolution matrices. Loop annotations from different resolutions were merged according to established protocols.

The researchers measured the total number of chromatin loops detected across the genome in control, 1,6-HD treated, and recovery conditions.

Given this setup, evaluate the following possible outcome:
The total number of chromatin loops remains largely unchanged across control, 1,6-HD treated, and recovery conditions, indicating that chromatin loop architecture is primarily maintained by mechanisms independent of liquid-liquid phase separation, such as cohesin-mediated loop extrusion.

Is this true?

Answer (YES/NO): NO